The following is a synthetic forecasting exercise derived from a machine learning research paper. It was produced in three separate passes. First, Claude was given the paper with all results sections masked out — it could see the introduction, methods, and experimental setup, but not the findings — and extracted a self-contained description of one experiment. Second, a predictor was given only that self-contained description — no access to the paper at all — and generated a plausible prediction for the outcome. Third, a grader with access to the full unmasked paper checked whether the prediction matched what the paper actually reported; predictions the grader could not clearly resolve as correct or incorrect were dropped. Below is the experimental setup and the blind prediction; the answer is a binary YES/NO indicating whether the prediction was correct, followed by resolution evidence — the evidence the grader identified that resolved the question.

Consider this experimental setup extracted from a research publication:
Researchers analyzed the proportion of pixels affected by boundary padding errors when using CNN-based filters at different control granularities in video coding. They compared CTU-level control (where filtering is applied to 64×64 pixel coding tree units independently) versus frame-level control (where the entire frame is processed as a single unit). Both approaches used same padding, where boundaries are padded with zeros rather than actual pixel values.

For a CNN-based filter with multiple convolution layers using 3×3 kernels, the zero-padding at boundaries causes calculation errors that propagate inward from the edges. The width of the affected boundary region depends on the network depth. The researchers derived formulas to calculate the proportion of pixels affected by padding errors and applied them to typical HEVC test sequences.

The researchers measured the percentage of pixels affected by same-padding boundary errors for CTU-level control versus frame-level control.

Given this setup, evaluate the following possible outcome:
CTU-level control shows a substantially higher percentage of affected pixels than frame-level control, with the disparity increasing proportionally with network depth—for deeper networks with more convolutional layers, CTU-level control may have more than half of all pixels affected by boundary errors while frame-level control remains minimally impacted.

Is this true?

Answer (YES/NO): NO